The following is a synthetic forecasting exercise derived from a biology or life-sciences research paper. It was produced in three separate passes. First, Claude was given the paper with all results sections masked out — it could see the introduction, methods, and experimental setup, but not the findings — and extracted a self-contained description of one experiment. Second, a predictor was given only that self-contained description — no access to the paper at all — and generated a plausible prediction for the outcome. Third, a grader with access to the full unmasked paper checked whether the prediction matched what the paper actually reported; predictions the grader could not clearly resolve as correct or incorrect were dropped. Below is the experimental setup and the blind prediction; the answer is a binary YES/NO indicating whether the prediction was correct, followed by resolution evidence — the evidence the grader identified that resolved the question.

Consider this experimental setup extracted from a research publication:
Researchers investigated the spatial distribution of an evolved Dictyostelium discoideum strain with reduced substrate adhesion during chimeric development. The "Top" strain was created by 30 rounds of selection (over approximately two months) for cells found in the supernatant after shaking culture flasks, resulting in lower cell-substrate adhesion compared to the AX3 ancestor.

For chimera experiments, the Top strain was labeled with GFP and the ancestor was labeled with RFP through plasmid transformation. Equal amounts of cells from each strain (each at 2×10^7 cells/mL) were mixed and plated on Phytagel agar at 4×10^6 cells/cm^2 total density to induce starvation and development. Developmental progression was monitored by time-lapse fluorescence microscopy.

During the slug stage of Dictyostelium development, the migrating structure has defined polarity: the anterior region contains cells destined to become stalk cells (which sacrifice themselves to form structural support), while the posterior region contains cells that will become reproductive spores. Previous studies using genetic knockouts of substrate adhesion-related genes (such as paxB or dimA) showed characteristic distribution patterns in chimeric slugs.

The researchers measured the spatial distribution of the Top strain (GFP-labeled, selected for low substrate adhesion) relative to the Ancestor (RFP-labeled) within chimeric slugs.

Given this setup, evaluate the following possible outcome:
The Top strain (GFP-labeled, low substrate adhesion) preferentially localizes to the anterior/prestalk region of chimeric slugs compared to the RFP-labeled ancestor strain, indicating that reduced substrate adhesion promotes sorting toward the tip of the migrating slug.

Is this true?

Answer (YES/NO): NO